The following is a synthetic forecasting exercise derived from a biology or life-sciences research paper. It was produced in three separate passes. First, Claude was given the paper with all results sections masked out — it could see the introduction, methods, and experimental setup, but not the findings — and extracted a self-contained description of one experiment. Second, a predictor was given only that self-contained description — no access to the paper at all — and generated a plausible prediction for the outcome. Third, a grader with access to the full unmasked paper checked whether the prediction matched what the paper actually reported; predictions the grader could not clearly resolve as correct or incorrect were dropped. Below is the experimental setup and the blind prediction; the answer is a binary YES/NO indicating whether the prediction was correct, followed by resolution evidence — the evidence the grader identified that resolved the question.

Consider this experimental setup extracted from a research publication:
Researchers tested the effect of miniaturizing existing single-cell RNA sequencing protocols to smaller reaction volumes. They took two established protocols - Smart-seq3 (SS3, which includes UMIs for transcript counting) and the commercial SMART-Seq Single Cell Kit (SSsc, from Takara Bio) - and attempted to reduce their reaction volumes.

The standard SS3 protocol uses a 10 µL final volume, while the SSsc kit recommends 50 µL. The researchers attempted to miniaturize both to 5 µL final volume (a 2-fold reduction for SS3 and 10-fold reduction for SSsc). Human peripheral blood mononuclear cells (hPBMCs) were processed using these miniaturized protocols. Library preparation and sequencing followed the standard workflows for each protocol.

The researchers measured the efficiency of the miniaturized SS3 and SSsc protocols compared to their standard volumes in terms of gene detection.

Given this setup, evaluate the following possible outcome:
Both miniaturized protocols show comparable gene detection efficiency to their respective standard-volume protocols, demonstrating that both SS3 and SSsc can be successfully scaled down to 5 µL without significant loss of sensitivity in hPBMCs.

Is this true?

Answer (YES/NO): NO